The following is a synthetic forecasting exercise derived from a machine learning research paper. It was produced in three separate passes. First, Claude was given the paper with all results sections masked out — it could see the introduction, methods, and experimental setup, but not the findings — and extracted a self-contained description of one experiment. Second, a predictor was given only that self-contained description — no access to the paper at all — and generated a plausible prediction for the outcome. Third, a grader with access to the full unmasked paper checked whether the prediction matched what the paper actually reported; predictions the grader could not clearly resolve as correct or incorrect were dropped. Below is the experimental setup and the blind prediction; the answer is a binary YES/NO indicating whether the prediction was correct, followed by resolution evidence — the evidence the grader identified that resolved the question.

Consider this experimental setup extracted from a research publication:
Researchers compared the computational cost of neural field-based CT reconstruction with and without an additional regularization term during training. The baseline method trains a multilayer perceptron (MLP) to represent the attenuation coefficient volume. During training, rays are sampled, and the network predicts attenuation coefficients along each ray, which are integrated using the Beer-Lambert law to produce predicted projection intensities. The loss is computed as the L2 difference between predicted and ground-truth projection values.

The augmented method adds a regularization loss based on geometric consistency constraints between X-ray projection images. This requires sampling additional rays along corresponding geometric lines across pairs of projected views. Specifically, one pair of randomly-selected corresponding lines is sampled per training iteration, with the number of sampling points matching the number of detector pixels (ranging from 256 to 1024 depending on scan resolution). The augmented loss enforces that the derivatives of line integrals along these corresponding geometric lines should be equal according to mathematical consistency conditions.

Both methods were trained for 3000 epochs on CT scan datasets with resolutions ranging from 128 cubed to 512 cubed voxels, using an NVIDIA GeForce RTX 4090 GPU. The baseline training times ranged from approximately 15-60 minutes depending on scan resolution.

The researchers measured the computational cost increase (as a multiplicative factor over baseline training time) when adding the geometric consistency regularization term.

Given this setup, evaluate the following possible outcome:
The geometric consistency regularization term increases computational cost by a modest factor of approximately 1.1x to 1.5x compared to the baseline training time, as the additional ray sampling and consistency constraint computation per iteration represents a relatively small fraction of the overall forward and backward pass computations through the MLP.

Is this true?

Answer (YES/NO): NO